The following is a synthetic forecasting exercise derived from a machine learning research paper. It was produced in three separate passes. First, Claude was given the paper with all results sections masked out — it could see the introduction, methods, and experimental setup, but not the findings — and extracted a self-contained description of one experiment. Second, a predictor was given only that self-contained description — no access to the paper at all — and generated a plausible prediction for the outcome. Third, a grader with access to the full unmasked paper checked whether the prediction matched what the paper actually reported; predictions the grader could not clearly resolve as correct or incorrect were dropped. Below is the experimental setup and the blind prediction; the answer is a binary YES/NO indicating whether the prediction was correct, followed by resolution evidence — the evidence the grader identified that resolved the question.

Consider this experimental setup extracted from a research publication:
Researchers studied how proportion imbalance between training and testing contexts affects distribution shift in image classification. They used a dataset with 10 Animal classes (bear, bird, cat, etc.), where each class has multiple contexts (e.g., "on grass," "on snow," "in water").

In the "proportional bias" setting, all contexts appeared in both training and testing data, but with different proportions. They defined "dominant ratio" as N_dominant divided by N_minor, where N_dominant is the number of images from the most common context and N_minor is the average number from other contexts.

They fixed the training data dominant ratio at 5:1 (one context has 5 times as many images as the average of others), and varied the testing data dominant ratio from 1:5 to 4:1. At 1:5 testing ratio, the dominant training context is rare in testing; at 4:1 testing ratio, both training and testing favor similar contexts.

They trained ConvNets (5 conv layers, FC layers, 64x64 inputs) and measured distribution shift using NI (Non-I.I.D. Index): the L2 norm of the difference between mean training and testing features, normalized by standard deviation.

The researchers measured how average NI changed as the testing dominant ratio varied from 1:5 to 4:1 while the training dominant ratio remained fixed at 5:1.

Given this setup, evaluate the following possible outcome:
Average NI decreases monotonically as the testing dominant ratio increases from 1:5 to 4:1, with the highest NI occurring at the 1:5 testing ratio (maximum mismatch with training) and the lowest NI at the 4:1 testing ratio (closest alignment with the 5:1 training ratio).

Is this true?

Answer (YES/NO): YES